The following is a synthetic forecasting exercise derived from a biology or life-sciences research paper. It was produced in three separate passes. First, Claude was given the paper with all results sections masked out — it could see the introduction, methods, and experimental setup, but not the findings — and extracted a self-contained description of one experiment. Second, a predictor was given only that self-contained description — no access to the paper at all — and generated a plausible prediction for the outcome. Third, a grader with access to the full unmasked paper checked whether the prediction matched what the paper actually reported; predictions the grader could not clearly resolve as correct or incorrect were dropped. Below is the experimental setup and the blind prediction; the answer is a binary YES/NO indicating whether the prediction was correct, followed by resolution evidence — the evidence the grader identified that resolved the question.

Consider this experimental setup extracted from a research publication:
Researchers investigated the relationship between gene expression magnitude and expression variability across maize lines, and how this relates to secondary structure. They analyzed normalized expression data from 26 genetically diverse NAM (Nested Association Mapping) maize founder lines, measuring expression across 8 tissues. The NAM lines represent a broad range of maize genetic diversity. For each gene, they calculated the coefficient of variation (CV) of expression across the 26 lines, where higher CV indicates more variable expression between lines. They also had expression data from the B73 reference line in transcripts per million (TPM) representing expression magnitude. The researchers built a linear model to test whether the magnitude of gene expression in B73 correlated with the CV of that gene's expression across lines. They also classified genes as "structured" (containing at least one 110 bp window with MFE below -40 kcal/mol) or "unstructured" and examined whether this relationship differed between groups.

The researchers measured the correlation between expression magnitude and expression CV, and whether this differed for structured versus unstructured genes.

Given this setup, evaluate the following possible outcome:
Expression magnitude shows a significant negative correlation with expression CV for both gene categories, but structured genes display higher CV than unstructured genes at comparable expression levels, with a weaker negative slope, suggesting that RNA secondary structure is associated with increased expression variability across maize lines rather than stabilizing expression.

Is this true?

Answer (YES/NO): NO